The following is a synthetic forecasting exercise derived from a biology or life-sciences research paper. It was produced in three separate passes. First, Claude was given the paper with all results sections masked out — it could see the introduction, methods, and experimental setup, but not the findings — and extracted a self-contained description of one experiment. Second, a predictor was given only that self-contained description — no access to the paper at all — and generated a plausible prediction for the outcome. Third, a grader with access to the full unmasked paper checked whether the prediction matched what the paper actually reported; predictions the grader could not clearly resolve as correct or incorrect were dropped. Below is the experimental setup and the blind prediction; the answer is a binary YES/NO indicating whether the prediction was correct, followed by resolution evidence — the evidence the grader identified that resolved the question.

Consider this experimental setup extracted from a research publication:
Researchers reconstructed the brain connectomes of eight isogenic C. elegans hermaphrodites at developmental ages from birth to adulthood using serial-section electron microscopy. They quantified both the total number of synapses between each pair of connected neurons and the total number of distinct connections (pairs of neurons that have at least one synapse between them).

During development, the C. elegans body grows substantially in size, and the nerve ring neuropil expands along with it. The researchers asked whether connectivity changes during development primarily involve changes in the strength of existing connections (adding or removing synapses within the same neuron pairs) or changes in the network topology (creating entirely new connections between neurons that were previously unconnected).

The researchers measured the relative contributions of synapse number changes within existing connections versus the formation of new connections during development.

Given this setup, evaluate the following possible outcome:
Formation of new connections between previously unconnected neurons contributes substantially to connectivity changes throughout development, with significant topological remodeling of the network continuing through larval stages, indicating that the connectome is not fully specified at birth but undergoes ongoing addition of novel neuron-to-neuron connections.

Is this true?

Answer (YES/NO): YES